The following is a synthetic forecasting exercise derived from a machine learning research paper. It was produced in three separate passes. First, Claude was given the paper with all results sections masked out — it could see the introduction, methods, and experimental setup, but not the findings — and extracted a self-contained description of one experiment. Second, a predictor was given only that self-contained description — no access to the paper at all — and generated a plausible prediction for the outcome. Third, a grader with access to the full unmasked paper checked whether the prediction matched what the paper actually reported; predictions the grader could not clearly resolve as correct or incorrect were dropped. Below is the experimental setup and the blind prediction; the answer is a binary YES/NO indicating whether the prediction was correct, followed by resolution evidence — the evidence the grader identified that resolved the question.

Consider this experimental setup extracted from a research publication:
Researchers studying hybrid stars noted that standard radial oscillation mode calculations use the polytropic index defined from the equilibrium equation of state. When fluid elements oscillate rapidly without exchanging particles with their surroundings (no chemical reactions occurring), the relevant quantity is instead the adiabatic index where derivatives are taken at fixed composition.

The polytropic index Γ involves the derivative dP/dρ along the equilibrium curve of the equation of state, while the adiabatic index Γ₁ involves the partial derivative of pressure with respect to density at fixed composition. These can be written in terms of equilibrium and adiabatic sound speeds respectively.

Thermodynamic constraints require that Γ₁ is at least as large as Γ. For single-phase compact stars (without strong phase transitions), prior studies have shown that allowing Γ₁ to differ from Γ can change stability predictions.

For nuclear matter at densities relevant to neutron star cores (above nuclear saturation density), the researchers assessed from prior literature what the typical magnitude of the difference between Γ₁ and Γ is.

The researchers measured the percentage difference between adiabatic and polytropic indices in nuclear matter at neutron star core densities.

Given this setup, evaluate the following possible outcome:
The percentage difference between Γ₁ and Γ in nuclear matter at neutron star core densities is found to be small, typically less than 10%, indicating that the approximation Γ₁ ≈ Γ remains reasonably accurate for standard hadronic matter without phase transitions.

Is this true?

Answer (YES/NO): NO